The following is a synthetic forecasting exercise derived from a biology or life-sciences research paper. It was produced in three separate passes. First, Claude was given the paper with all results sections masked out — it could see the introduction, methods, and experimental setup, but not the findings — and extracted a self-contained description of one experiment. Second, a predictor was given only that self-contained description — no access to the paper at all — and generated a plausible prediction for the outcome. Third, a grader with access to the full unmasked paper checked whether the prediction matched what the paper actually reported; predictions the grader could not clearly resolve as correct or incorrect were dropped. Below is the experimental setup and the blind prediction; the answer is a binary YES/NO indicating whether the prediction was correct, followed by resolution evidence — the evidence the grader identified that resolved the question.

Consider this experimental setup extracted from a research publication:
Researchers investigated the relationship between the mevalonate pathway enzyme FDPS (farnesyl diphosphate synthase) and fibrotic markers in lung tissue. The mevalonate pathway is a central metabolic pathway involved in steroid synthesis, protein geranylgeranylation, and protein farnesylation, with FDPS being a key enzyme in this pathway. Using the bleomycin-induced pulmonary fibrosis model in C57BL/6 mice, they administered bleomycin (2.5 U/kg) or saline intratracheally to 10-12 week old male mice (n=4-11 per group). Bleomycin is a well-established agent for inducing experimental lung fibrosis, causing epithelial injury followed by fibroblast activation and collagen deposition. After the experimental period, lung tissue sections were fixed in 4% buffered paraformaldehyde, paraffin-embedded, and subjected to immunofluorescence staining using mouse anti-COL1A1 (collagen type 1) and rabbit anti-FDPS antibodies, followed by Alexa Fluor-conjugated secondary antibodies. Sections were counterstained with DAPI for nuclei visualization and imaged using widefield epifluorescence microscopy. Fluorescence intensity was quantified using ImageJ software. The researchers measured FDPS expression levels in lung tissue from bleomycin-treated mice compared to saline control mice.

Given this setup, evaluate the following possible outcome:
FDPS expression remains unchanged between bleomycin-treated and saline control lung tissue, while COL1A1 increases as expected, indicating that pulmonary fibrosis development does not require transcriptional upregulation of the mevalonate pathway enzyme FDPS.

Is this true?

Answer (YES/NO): NO